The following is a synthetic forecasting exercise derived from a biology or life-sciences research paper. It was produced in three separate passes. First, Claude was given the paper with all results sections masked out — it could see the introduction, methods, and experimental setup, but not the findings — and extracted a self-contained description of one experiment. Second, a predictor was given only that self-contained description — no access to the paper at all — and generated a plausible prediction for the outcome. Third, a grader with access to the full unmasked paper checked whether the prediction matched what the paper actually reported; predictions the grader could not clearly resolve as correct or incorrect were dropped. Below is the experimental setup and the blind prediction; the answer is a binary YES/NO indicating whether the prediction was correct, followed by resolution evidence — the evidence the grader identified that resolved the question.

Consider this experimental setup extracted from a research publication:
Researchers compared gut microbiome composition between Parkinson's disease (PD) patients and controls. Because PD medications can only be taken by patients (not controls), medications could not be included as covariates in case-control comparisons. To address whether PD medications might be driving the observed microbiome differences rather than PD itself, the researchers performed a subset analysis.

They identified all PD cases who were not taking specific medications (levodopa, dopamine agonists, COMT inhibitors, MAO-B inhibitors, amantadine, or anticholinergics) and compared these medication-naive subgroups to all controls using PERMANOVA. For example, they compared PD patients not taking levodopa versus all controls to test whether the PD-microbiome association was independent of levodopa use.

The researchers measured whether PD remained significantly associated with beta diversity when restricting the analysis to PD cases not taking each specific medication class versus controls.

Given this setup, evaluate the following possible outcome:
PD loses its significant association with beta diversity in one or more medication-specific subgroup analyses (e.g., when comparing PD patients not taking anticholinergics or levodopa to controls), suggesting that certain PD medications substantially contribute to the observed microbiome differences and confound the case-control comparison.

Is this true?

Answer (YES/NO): NO